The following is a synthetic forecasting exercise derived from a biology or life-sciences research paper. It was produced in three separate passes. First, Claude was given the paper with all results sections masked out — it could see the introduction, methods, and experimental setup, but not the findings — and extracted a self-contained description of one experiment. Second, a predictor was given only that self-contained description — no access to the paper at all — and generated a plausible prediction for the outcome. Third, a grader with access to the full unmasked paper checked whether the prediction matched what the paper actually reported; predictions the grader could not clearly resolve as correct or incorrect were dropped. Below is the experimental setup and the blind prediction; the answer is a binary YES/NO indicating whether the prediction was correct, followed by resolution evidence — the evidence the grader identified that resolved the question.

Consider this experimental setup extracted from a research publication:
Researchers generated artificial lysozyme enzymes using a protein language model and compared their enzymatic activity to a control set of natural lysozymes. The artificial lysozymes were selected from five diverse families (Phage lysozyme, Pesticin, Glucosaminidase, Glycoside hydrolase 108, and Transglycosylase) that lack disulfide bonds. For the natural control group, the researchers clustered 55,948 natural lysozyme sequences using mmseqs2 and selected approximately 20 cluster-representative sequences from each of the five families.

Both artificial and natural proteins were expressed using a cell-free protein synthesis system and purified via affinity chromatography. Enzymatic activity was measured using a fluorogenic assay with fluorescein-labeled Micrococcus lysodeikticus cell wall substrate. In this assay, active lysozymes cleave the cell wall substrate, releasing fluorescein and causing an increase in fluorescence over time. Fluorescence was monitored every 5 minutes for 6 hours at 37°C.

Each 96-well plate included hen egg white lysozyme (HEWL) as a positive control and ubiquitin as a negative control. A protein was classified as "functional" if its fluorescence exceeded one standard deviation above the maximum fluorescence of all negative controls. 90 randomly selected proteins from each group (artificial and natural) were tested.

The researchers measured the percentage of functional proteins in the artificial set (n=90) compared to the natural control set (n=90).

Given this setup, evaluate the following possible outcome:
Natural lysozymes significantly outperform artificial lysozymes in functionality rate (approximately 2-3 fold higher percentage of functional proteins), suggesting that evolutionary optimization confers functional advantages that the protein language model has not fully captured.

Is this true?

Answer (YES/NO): NO